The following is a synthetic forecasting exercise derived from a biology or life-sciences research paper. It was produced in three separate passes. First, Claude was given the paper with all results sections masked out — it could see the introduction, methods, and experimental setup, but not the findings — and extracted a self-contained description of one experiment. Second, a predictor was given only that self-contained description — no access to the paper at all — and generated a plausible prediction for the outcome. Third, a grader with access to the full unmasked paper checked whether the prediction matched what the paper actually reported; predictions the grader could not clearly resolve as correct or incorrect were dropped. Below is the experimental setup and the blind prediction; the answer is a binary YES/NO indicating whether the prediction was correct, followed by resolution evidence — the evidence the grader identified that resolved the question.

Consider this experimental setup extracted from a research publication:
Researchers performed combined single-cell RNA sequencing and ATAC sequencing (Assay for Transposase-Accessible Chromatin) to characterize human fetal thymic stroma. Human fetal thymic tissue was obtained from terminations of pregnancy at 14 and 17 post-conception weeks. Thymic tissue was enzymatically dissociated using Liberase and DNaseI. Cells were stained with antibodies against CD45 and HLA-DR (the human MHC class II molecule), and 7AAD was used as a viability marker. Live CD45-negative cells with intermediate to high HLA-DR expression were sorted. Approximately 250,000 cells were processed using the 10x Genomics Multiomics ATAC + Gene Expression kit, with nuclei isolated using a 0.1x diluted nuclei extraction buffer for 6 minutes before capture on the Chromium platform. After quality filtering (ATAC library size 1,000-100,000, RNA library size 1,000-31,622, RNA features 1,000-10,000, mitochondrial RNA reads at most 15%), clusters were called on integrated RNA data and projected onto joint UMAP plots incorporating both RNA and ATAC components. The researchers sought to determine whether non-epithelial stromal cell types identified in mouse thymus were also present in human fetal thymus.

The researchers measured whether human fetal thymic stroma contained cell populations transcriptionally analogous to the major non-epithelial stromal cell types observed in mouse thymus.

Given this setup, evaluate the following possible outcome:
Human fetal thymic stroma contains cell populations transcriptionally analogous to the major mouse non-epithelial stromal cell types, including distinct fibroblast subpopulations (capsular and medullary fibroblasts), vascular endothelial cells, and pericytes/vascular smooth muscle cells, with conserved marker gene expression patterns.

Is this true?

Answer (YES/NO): YES